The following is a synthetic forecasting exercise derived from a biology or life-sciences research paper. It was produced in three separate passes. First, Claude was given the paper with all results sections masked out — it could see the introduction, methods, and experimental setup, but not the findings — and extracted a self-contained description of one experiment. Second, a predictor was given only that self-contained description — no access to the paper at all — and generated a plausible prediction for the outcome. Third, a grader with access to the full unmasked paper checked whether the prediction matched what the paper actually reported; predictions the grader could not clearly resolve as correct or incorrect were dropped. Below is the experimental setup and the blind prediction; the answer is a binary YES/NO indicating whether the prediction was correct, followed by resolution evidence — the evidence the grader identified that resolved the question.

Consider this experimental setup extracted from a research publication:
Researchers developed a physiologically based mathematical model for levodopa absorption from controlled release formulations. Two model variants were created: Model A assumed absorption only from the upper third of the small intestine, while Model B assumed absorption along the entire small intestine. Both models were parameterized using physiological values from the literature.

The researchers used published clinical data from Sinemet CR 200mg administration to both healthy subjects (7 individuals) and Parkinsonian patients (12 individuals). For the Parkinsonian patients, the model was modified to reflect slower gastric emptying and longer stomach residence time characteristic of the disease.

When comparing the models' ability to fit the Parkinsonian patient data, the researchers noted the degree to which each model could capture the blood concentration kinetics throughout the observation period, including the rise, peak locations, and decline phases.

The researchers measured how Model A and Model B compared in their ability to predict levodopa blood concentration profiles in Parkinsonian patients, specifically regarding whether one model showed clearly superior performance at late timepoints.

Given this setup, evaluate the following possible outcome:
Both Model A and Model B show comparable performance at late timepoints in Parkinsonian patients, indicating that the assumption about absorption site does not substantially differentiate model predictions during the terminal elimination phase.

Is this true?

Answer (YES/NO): YES